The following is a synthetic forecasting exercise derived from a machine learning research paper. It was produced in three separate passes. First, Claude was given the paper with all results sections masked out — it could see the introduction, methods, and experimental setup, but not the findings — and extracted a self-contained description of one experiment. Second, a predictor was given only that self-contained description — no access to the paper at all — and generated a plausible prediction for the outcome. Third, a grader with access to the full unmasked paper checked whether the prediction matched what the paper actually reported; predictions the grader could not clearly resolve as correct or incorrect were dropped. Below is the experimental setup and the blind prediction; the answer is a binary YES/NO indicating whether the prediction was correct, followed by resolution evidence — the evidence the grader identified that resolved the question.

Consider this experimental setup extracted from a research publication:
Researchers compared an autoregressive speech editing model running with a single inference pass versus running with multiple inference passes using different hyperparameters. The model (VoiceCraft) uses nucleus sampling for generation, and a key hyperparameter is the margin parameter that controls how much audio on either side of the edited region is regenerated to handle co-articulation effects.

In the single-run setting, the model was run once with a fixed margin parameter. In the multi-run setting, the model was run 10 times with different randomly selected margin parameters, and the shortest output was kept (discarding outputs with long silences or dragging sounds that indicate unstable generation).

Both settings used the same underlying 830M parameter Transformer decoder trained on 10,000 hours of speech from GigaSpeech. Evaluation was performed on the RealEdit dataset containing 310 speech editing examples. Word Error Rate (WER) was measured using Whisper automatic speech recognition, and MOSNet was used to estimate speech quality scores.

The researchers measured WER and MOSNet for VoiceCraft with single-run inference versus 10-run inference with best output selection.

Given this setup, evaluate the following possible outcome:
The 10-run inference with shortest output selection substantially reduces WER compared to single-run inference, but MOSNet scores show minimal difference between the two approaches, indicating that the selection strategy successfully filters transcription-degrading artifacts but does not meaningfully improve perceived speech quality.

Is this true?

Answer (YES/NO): NO